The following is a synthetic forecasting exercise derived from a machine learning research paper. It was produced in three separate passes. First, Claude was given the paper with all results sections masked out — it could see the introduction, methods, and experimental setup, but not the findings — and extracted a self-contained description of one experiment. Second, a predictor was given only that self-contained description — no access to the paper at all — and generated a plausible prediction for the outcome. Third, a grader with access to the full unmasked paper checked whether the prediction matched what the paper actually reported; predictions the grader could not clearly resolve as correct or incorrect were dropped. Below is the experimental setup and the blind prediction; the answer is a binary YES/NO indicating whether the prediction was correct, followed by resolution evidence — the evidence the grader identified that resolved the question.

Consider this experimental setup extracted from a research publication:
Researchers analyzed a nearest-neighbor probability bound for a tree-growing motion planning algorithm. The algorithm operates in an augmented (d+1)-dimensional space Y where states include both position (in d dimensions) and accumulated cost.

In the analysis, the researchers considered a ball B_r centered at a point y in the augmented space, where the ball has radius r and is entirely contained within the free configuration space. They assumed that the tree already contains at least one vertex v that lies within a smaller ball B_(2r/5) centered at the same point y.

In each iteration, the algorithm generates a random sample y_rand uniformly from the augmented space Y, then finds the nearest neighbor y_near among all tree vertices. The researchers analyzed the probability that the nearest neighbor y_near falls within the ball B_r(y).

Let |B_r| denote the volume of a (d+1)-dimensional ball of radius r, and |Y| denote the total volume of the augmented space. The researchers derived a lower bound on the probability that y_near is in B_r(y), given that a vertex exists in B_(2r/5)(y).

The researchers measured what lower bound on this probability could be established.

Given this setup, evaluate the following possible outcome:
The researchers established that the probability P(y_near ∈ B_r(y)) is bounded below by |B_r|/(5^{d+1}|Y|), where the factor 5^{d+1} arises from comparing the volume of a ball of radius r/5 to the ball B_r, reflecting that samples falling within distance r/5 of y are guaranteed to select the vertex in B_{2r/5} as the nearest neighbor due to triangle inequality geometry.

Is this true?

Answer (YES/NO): YES